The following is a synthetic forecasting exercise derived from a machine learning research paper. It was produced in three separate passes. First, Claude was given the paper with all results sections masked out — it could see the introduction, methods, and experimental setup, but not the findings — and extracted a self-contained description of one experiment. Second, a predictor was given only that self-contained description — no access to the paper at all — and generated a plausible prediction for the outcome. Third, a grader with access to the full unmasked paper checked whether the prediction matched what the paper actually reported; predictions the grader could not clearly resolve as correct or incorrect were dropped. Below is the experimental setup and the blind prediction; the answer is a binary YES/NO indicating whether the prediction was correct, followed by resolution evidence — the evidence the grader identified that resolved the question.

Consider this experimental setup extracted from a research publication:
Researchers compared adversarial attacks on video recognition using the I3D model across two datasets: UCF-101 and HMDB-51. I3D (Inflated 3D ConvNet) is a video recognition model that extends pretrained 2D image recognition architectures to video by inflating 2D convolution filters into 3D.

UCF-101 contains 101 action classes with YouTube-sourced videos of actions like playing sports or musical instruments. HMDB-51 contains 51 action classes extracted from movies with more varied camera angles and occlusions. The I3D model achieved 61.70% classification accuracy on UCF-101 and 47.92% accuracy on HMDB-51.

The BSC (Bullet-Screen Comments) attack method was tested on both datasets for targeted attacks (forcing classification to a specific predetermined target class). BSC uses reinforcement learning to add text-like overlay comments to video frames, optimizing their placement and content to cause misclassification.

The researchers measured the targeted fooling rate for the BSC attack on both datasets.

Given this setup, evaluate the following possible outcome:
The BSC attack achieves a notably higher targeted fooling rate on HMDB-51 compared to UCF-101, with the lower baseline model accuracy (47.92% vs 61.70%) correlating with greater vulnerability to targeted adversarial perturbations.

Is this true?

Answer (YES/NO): YES